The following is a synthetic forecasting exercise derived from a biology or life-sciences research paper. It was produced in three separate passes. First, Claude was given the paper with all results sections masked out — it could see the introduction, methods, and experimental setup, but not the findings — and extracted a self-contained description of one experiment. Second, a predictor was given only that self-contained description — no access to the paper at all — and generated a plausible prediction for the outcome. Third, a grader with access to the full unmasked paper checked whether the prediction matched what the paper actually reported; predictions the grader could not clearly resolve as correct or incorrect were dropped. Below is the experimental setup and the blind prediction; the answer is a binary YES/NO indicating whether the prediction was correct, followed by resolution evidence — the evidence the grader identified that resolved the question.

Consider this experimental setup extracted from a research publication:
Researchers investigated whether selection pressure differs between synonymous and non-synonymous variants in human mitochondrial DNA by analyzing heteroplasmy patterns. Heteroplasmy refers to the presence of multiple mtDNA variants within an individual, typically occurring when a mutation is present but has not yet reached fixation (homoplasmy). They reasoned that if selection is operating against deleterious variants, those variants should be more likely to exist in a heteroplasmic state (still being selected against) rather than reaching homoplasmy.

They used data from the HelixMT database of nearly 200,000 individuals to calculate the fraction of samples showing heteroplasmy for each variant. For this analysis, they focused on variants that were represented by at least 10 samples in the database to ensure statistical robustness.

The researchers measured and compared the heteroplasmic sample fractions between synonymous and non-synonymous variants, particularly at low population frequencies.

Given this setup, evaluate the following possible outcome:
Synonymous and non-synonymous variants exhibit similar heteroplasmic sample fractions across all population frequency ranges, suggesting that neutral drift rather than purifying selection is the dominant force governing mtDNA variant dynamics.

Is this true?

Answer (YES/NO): NO